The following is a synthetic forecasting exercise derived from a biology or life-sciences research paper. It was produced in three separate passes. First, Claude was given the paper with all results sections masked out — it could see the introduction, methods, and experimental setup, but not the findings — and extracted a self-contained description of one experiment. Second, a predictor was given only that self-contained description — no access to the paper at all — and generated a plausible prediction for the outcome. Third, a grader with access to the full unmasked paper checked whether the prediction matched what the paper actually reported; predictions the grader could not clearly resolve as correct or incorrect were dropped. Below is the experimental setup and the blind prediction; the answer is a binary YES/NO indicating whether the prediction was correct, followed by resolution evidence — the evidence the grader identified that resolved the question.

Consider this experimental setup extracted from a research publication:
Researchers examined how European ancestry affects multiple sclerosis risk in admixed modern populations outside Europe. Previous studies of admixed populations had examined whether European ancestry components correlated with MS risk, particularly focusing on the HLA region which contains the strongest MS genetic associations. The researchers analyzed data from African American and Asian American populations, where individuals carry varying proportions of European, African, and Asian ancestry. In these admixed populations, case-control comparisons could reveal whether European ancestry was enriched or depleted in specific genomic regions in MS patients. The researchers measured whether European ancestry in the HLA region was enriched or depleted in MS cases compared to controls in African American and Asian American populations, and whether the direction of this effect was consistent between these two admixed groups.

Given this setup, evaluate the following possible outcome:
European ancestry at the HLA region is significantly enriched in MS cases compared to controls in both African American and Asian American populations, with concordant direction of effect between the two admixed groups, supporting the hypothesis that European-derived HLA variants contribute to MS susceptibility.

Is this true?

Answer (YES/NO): NO